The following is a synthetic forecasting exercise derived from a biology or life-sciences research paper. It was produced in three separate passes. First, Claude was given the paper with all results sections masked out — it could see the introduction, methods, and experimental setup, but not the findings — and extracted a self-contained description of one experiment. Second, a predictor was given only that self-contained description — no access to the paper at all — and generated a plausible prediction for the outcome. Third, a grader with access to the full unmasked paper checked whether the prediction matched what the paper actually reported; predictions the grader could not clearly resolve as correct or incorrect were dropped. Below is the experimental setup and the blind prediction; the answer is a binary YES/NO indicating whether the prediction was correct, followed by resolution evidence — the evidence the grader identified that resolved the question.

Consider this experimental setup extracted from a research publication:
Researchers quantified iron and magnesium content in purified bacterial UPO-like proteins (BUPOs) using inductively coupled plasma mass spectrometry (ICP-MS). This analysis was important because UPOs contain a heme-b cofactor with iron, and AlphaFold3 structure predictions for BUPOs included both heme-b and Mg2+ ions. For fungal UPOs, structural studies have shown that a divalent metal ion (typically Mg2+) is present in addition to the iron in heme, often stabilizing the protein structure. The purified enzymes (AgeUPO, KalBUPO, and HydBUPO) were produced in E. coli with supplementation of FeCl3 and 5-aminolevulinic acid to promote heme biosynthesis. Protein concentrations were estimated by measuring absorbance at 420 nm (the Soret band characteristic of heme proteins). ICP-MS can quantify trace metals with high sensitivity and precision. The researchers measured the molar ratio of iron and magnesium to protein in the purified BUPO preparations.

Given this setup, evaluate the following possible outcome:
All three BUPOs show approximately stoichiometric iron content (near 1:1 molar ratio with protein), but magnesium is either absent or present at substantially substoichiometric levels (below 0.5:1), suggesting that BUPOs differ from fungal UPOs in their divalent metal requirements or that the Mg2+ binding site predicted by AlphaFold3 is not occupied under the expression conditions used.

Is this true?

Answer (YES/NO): YES